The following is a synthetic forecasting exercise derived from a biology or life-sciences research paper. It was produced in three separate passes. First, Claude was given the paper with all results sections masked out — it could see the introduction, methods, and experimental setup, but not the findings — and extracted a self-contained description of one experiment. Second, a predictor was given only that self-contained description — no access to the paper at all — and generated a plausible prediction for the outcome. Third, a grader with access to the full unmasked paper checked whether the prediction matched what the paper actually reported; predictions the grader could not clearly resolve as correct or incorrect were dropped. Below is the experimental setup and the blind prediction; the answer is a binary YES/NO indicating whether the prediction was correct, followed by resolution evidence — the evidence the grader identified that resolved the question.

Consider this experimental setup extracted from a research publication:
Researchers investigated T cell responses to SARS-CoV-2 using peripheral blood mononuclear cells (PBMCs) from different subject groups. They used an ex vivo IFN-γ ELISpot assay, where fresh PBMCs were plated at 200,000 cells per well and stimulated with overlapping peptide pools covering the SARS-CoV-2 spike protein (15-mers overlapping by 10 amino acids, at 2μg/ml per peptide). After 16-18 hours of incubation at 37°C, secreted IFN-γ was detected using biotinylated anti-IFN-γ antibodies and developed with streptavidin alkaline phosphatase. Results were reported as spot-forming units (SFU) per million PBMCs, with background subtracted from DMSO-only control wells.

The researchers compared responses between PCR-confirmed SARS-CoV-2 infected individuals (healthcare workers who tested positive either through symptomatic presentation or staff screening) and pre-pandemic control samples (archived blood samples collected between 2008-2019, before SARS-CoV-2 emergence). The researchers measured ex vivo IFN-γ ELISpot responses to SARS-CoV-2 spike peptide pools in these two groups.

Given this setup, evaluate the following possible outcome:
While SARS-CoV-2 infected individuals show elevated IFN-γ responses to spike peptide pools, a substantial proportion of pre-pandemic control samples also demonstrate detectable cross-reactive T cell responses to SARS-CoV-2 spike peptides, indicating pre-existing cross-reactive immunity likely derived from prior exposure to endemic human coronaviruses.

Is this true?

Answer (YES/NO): NO